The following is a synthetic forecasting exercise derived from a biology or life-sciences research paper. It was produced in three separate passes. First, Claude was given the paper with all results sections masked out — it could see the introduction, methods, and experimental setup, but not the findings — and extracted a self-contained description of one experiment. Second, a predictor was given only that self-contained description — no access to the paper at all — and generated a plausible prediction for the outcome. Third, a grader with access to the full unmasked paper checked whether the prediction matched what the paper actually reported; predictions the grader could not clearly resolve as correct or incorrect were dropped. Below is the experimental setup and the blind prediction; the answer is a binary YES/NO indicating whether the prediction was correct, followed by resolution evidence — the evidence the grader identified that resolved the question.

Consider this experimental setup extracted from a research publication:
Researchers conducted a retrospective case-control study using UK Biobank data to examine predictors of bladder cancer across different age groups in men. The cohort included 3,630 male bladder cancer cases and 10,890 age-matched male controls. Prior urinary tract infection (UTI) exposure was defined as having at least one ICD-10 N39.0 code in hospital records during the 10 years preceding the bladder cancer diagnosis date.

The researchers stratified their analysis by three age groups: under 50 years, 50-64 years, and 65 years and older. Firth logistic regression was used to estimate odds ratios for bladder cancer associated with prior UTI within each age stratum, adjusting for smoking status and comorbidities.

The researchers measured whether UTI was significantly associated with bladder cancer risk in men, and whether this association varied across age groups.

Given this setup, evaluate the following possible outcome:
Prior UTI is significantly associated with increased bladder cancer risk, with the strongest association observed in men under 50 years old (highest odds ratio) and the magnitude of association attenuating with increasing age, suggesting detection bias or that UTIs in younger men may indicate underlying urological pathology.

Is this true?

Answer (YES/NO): YES